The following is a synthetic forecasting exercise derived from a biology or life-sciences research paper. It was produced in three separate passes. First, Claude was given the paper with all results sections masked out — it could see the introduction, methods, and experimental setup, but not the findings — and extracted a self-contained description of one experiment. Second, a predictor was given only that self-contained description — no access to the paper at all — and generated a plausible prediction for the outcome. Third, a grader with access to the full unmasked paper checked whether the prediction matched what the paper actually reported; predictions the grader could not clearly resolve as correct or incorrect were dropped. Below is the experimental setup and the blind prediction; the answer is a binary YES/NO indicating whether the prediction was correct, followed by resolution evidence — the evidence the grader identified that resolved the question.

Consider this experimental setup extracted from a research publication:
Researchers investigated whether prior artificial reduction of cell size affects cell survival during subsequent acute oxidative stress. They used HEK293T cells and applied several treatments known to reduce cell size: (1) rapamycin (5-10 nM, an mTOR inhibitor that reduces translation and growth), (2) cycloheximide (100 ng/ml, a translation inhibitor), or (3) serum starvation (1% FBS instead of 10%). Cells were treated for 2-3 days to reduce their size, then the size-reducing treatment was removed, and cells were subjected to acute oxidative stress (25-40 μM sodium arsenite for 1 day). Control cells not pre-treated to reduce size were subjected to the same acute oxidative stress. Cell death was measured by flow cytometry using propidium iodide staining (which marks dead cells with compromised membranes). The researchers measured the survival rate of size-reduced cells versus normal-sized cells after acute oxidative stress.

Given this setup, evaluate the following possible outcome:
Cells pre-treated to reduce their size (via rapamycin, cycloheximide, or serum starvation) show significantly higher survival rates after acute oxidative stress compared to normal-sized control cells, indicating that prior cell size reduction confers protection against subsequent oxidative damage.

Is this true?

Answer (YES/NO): NO